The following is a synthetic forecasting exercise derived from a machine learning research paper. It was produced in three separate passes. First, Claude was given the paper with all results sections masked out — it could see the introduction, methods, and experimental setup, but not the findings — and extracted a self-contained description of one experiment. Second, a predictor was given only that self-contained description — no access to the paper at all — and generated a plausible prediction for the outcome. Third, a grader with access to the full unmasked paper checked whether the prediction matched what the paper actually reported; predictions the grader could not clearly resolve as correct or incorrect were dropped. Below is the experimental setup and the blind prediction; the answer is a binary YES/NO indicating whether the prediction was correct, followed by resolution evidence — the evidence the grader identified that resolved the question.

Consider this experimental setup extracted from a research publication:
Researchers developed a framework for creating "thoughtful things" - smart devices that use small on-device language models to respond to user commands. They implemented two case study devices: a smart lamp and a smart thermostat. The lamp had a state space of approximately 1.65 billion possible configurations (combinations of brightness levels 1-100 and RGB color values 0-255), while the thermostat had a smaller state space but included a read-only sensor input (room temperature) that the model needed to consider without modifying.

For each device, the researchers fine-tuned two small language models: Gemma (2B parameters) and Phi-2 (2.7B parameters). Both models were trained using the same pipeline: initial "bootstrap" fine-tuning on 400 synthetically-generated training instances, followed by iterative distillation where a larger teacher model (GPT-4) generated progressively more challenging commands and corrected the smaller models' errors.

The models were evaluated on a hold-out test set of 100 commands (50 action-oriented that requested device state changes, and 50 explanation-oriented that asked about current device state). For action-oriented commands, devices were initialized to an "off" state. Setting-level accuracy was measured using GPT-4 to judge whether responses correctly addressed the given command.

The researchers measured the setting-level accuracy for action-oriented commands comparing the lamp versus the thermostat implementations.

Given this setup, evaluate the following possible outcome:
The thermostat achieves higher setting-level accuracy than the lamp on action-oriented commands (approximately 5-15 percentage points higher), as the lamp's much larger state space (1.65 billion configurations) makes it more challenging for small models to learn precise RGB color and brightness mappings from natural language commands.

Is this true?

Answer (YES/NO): NO